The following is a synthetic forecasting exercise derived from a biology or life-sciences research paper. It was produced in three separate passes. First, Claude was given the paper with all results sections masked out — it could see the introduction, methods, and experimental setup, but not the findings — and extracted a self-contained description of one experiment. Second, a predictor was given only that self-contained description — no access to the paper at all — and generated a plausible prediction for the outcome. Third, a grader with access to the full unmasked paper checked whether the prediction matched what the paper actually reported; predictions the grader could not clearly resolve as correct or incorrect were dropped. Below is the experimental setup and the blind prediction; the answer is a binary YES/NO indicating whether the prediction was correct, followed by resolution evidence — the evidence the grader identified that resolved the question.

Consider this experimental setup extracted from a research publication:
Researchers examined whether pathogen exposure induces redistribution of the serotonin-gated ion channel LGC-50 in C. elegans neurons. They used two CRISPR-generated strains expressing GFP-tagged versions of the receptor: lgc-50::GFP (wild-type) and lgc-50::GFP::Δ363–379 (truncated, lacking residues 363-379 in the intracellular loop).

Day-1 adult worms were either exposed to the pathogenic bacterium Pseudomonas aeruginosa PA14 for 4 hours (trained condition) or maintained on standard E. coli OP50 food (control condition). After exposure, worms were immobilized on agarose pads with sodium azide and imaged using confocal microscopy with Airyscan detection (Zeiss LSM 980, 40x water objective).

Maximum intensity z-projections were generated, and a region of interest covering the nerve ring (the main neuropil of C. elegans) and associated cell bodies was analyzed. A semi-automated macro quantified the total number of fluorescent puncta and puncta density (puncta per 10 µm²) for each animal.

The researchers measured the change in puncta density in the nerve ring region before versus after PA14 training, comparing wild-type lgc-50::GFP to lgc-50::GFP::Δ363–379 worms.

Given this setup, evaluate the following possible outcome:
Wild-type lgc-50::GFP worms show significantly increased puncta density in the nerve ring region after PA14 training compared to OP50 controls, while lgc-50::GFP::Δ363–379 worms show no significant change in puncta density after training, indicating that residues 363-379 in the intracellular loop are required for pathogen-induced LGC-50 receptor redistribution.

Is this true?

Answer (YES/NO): YES